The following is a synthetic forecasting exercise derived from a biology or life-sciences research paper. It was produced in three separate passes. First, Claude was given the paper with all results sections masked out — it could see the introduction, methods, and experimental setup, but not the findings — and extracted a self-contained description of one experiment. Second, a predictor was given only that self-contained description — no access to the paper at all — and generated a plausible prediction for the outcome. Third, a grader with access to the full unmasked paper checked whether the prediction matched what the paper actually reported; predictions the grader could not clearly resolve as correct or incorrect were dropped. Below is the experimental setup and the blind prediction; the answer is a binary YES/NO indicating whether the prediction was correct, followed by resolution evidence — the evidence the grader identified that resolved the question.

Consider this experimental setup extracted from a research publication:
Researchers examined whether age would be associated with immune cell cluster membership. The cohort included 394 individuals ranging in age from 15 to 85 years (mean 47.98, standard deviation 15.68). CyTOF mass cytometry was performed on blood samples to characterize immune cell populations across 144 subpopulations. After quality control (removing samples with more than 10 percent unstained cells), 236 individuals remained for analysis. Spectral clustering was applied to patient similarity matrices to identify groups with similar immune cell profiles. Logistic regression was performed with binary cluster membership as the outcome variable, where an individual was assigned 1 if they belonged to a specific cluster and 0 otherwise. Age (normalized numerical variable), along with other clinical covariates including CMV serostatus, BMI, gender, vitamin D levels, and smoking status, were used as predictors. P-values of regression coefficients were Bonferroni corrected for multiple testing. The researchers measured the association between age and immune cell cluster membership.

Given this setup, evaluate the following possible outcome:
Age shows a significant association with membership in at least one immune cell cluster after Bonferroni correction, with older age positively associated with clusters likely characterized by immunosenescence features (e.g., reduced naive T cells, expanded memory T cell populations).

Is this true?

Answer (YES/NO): YES